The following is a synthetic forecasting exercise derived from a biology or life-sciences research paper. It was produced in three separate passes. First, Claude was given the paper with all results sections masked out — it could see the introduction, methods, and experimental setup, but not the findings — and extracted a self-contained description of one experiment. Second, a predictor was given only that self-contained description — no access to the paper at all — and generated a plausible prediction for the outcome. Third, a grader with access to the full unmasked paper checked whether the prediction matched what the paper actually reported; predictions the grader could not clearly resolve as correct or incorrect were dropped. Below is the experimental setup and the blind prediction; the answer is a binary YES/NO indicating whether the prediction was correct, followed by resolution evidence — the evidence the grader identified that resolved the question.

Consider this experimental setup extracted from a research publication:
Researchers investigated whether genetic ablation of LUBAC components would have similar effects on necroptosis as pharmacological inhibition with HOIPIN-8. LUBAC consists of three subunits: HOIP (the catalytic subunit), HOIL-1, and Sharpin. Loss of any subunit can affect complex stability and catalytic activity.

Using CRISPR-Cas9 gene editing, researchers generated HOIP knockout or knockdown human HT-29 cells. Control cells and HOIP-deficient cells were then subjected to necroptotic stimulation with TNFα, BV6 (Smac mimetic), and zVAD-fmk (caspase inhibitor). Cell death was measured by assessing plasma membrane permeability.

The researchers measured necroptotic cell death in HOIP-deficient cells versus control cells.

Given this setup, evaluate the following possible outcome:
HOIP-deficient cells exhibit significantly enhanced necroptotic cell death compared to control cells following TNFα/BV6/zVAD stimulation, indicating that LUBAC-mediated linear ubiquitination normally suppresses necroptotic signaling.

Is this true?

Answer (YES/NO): NO